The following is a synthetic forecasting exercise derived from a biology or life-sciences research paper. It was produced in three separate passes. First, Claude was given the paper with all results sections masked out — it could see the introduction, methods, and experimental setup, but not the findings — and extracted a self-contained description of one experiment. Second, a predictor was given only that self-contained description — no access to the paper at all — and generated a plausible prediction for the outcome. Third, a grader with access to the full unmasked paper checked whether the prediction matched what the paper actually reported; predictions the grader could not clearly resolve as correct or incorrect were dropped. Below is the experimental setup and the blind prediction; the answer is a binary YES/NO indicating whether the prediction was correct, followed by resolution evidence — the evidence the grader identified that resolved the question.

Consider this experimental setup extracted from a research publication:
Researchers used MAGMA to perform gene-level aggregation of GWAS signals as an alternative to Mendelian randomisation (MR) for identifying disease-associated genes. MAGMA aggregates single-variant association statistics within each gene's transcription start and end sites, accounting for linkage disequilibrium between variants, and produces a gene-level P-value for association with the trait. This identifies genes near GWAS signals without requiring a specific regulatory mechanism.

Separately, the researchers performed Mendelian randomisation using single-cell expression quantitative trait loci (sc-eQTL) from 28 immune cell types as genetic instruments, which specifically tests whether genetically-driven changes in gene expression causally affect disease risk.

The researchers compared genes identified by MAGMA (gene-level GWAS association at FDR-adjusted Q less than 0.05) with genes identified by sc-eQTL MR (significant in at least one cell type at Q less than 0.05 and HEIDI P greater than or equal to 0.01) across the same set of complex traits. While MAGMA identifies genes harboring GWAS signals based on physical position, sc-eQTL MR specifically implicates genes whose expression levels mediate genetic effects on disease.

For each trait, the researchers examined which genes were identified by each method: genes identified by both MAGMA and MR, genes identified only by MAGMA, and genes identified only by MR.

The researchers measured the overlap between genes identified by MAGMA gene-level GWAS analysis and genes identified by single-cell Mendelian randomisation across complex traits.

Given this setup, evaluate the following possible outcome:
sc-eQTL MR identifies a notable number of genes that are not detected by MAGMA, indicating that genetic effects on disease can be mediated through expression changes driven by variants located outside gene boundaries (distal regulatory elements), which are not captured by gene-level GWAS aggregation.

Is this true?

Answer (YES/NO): NO